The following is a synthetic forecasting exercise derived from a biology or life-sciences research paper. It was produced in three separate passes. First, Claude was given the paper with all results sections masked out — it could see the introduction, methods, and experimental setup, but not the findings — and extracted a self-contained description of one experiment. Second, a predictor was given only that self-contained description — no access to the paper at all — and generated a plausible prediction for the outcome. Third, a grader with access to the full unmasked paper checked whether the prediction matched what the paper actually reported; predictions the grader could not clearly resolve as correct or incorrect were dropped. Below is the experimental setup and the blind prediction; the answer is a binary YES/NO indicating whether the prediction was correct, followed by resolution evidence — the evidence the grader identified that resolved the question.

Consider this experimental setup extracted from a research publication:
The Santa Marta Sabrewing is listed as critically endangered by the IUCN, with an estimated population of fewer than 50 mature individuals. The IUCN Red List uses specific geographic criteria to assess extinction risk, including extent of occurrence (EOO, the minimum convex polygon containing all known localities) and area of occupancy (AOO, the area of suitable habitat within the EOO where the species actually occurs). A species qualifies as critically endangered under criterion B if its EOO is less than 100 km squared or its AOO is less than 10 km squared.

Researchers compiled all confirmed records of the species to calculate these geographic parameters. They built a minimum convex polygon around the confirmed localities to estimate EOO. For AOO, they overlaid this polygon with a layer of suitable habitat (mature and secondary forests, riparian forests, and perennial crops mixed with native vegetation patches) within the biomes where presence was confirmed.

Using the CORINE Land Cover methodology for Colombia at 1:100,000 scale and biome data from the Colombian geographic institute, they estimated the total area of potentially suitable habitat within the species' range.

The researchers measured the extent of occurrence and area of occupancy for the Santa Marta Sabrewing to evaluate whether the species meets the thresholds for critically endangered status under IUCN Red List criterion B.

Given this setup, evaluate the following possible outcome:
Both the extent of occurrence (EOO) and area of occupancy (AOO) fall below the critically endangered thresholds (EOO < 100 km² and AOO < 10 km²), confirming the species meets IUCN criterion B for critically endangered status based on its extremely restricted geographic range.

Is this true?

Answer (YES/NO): NO